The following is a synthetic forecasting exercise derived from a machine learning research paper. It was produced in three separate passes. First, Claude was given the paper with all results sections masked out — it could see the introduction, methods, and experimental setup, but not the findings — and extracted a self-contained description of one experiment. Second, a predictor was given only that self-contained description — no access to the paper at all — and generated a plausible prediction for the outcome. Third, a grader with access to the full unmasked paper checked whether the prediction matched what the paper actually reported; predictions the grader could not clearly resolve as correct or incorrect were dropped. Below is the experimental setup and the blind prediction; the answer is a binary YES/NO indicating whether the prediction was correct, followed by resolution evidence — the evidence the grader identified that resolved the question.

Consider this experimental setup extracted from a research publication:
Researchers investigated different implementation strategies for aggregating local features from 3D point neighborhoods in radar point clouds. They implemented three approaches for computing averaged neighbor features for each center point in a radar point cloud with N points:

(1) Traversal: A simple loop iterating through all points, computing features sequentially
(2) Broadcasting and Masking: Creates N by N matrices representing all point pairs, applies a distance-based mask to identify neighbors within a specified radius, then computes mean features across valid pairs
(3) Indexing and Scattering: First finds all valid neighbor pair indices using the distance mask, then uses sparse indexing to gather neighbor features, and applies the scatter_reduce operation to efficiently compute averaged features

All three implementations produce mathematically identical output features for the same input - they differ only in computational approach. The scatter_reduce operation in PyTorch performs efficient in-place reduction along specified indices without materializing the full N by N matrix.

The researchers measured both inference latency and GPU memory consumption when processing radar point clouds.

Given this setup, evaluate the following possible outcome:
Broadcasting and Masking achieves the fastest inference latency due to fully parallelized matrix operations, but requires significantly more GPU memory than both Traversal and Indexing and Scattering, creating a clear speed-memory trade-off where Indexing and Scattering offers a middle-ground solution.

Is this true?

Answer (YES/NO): NO